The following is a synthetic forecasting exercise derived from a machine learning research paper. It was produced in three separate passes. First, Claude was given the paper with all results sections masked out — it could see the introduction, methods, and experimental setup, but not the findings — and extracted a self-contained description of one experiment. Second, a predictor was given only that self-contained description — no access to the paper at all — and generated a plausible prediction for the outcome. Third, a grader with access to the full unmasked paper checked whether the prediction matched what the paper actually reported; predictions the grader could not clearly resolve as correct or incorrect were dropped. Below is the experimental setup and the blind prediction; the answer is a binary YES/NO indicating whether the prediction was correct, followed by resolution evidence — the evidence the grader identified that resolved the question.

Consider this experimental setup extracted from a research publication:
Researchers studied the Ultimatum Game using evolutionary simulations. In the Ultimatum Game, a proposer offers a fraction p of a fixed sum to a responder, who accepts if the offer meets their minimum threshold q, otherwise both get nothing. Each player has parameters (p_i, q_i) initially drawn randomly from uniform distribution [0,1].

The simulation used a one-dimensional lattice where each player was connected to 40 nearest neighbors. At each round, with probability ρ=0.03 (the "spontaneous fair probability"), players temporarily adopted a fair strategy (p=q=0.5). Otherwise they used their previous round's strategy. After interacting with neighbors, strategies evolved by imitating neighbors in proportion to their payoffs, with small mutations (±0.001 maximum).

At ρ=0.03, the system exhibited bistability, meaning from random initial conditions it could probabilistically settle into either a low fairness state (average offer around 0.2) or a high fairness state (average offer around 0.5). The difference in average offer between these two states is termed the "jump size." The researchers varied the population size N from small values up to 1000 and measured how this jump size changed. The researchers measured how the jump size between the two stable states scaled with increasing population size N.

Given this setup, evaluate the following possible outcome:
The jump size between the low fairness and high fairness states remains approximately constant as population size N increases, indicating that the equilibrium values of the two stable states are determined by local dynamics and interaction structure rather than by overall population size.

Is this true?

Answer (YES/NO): YES